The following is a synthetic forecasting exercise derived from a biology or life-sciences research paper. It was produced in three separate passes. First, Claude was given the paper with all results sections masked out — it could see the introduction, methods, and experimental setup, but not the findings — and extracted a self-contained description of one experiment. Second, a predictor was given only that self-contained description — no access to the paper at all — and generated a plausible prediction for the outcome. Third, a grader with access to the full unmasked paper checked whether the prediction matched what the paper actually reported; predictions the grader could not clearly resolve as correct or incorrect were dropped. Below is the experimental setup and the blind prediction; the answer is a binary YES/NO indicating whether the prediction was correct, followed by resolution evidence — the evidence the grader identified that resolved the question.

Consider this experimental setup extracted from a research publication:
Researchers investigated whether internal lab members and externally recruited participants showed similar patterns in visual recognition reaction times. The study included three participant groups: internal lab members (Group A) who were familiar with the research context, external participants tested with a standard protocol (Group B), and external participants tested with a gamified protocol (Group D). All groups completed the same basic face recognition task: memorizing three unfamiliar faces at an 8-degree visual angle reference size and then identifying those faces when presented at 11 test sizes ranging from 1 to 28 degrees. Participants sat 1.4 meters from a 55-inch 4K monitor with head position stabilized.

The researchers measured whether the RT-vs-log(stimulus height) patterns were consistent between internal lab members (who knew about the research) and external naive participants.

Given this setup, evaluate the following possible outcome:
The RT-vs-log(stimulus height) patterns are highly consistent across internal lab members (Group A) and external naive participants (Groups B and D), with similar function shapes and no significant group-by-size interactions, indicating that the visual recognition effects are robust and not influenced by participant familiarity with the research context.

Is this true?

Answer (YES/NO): YES